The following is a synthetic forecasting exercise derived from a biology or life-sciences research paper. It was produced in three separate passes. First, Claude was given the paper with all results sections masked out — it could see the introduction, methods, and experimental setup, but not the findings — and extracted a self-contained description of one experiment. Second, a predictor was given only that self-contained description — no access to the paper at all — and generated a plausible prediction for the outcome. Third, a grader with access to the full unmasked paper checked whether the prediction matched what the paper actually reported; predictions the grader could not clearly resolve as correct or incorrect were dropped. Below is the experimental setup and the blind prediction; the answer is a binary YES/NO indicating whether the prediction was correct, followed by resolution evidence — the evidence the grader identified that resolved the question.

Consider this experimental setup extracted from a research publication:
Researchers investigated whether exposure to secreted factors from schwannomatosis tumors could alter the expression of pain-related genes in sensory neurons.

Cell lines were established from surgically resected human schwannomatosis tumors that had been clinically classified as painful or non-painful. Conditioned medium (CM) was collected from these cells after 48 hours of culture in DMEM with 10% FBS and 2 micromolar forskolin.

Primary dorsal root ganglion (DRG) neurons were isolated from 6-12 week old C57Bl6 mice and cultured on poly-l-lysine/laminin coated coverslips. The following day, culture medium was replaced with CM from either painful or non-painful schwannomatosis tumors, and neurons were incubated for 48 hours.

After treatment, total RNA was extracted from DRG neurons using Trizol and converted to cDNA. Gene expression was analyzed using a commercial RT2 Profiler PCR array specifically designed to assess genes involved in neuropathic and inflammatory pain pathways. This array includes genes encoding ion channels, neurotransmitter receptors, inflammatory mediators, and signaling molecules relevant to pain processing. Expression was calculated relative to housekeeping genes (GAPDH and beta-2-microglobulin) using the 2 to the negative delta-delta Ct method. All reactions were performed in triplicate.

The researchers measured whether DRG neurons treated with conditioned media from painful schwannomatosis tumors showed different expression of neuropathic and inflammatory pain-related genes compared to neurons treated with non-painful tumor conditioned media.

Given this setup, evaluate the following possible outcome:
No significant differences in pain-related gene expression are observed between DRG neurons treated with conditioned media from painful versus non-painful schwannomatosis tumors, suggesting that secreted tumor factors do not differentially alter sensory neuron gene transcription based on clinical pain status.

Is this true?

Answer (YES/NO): NO